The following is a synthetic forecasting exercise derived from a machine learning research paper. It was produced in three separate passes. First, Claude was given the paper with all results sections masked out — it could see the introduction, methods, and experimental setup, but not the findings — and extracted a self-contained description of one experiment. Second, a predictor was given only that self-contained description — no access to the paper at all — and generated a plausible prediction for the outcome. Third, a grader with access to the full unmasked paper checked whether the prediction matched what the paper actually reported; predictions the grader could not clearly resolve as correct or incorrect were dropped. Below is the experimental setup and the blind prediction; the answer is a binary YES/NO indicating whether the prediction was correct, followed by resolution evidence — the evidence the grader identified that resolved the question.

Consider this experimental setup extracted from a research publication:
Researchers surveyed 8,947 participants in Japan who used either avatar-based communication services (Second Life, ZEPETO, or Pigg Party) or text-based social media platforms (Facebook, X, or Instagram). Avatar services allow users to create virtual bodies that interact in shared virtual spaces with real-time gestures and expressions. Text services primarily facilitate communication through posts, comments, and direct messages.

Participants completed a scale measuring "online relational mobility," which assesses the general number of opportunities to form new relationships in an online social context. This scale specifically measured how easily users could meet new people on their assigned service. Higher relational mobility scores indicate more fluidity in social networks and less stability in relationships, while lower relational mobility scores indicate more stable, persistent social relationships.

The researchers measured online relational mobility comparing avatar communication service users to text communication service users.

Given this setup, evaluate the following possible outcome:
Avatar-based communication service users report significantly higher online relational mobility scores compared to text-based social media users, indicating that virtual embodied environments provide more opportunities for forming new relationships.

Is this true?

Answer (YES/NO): NO